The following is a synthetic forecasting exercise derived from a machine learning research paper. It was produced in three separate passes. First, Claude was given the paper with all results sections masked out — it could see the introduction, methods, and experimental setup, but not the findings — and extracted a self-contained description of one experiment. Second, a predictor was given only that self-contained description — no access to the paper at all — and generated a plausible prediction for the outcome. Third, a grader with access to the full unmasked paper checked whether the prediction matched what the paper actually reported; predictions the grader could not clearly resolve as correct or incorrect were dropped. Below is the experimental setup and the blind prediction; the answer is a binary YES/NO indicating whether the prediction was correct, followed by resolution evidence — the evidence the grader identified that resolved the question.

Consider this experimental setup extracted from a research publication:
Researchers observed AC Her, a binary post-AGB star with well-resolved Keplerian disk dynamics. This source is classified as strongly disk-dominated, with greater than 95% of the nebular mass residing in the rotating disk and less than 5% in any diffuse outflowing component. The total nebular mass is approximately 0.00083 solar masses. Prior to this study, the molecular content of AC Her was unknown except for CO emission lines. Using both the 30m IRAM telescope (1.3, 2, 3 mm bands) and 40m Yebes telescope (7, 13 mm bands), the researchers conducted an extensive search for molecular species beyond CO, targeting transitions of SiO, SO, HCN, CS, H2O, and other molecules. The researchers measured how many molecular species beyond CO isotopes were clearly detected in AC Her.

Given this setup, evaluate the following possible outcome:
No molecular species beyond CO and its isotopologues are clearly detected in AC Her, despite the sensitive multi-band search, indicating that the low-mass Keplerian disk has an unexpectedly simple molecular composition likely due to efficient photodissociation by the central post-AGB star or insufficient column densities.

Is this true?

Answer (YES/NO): YES